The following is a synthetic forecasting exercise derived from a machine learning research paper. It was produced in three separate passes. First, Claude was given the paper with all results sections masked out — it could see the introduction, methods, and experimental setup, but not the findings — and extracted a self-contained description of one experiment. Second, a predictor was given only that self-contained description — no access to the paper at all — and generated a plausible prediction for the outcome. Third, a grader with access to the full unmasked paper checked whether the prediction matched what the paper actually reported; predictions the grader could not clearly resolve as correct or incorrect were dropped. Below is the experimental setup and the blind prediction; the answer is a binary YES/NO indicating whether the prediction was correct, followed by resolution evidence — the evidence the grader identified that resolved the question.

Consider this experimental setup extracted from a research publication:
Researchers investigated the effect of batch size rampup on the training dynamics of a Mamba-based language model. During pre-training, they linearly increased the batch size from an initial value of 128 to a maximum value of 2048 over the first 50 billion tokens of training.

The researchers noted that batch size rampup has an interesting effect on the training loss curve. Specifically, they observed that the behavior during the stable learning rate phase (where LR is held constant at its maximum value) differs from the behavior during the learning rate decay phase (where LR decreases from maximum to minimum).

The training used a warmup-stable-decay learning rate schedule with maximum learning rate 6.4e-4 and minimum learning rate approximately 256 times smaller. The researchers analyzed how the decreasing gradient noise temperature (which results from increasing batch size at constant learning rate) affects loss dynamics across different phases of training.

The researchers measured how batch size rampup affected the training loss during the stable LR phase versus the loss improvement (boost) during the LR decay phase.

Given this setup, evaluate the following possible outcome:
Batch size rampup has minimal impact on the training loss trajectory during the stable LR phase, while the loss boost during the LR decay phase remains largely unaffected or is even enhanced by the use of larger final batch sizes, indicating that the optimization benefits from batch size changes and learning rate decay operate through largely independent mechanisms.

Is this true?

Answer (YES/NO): NO